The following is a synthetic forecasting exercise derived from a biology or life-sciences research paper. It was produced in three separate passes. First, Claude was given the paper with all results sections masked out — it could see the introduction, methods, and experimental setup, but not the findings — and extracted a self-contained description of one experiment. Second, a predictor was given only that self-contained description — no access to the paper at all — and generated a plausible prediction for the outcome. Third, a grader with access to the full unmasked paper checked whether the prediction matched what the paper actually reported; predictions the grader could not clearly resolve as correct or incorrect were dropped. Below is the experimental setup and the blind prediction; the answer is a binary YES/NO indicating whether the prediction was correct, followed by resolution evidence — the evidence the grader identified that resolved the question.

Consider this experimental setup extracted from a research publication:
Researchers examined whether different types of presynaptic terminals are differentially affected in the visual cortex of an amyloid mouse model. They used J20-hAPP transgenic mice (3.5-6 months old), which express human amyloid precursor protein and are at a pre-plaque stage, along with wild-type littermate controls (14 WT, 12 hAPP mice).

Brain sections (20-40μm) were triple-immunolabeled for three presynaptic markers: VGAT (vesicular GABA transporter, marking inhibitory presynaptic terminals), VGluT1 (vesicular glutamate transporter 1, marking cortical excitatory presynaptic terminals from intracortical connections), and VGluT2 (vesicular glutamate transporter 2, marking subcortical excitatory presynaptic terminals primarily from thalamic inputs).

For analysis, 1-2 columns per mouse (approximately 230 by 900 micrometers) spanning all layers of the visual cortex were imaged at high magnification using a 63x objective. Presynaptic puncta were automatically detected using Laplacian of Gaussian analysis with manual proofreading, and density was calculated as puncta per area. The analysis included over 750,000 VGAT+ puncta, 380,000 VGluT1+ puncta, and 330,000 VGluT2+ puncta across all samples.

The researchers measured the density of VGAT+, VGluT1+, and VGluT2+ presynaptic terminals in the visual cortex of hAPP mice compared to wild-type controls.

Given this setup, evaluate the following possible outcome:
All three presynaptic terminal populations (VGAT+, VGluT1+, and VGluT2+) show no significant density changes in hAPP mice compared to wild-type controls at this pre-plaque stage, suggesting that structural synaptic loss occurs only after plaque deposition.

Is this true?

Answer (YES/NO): NO